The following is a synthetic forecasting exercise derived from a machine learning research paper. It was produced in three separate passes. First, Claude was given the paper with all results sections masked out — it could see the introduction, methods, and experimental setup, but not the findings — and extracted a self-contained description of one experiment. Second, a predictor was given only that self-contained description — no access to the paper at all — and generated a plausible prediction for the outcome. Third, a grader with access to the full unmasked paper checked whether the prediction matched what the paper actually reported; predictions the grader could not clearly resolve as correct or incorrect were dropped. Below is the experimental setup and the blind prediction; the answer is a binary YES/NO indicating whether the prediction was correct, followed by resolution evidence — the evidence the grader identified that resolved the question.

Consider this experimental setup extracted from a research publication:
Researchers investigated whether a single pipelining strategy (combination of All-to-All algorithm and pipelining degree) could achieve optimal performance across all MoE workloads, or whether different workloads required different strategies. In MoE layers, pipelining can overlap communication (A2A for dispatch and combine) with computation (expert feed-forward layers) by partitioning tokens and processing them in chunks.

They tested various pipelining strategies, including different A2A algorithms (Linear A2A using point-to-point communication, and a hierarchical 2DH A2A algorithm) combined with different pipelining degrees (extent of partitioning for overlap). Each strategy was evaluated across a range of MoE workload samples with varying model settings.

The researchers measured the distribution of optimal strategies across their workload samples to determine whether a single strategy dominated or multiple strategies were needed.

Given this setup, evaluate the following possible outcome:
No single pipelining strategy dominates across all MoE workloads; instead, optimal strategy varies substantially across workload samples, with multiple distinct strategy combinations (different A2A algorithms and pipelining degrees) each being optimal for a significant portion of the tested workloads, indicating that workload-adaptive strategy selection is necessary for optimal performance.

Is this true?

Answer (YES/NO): YES